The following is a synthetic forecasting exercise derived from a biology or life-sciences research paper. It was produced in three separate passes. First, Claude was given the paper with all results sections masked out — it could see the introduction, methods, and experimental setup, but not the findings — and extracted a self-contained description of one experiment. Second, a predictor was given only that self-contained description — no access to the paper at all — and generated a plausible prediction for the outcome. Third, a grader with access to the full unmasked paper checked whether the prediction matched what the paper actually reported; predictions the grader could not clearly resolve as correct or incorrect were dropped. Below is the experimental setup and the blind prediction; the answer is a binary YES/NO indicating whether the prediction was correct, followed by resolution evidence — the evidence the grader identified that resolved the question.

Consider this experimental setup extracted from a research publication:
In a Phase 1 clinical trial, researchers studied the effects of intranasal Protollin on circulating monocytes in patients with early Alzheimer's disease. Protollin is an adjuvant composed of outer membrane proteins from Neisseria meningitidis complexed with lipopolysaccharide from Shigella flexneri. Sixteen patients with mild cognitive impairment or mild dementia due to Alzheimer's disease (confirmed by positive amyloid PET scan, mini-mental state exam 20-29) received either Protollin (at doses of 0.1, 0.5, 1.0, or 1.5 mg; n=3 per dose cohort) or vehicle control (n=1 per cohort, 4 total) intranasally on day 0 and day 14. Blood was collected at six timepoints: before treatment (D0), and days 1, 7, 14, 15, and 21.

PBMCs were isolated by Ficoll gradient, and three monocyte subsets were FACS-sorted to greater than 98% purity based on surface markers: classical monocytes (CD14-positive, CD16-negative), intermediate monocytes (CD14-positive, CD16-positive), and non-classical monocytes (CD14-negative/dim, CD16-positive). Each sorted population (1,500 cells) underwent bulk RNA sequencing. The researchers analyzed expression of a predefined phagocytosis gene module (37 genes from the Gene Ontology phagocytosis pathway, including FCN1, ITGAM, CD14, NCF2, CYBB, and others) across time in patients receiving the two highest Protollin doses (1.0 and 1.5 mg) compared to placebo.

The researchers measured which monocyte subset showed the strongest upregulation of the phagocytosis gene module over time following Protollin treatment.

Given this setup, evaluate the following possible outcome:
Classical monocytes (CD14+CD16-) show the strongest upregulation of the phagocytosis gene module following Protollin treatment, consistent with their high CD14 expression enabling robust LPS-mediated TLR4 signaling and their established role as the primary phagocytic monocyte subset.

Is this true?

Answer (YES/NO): YES